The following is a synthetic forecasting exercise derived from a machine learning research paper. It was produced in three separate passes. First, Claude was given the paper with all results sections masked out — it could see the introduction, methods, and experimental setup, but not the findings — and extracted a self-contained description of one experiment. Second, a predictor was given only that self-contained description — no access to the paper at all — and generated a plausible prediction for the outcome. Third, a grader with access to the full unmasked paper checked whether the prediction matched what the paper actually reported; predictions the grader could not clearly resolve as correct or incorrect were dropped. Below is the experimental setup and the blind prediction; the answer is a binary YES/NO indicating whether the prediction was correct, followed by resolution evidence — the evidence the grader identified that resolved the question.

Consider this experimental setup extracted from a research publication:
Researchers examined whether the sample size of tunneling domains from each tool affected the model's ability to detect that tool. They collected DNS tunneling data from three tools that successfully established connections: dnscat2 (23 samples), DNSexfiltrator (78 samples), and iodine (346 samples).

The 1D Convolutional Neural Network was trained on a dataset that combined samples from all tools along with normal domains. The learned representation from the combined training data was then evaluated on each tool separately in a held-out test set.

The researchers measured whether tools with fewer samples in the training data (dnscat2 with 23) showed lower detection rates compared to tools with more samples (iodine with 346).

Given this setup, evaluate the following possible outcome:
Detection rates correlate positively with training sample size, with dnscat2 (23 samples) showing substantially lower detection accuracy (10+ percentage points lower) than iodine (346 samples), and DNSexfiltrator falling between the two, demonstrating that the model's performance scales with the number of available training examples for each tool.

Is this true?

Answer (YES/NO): NO